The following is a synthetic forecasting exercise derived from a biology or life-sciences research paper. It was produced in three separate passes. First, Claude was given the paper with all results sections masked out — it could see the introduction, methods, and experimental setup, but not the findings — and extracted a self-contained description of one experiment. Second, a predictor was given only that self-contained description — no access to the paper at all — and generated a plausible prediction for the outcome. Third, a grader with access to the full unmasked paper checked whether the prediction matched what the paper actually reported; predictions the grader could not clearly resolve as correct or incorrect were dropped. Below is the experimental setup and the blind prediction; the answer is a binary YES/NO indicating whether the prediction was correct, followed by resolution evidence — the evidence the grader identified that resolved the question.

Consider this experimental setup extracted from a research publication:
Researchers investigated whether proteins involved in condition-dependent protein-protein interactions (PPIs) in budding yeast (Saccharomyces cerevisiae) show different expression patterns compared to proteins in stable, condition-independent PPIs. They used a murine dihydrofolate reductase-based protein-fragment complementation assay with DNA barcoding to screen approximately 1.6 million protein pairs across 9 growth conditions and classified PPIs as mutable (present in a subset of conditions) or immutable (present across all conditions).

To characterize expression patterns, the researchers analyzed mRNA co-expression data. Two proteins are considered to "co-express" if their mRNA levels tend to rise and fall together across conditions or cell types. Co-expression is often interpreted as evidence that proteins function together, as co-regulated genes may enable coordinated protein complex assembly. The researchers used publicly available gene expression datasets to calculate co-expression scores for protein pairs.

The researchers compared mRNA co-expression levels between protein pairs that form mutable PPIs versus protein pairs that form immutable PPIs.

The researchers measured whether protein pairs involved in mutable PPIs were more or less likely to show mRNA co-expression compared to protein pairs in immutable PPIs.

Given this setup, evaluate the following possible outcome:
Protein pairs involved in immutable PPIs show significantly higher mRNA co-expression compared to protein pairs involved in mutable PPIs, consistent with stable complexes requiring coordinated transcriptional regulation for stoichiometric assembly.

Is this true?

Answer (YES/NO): YES